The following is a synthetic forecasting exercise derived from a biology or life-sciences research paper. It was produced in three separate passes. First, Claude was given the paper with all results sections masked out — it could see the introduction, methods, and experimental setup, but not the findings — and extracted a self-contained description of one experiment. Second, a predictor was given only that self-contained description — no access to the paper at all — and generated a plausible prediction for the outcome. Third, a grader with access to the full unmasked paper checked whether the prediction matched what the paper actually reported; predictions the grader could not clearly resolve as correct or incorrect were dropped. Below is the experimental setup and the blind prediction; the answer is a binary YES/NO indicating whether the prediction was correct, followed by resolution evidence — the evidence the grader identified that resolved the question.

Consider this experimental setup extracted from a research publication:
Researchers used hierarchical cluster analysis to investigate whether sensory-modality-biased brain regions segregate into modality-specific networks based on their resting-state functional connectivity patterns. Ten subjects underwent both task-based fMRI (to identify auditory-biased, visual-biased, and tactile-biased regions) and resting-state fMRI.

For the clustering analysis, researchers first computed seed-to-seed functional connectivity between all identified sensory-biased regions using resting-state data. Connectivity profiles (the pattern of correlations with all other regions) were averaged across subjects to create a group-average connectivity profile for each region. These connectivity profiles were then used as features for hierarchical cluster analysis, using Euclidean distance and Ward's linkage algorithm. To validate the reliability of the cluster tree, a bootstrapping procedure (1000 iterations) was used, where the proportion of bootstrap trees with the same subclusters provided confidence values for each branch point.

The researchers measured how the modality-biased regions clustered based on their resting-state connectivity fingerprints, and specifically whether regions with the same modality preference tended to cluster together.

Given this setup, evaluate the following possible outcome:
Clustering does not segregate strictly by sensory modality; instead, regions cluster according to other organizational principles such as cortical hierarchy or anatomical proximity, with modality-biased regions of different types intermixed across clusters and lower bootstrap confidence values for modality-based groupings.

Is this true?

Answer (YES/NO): NO